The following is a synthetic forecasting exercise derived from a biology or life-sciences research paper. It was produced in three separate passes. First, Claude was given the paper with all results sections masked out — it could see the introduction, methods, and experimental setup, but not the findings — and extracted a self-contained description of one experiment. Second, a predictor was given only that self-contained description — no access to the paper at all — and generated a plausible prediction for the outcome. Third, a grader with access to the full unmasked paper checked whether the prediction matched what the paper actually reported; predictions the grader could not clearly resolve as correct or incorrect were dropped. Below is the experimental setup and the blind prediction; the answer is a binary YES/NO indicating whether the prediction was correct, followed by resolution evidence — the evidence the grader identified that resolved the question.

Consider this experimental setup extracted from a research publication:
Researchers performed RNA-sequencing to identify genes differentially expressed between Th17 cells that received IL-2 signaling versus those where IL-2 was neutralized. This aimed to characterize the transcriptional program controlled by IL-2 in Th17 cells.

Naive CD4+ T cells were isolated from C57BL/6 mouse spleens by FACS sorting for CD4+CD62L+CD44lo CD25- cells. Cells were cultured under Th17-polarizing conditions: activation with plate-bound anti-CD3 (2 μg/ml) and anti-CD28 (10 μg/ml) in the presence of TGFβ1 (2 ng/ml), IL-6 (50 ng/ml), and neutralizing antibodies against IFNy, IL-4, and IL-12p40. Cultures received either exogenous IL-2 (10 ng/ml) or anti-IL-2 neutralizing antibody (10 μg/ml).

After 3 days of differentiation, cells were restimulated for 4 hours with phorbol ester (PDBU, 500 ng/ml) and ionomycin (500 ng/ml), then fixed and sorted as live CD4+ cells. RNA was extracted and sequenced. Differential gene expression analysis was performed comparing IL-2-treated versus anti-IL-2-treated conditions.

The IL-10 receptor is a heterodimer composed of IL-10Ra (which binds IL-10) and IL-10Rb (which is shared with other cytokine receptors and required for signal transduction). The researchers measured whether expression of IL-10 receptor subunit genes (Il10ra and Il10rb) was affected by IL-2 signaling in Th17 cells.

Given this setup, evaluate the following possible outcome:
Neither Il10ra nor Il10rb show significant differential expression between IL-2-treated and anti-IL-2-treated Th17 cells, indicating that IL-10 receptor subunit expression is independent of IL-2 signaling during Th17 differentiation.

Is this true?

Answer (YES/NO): NO